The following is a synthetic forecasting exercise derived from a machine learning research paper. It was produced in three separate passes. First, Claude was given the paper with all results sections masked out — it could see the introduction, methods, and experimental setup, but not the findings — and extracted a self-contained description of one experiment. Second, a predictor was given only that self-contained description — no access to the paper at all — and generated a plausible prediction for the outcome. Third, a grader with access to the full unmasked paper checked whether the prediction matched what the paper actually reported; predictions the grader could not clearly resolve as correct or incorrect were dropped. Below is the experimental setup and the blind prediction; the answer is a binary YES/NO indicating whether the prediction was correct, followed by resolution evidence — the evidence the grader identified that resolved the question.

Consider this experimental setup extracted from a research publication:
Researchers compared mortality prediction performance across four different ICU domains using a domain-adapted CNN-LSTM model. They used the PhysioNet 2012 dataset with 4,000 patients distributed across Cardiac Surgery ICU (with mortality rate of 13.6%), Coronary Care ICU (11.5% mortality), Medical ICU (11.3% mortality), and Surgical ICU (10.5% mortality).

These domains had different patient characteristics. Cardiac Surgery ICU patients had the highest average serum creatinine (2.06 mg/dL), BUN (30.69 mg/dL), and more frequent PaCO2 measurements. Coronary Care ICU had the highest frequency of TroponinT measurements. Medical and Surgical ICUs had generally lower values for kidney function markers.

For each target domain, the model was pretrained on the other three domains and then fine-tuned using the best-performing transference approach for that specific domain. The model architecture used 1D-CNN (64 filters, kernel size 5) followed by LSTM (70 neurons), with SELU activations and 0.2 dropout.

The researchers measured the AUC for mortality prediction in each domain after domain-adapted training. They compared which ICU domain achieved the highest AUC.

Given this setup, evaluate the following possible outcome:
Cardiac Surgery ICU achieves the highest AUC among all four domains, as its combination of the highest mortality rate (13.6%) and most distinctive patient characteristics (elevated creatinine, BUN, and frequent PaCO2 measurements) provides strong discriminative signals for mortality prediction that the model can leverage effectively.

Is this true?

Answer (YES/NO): YES